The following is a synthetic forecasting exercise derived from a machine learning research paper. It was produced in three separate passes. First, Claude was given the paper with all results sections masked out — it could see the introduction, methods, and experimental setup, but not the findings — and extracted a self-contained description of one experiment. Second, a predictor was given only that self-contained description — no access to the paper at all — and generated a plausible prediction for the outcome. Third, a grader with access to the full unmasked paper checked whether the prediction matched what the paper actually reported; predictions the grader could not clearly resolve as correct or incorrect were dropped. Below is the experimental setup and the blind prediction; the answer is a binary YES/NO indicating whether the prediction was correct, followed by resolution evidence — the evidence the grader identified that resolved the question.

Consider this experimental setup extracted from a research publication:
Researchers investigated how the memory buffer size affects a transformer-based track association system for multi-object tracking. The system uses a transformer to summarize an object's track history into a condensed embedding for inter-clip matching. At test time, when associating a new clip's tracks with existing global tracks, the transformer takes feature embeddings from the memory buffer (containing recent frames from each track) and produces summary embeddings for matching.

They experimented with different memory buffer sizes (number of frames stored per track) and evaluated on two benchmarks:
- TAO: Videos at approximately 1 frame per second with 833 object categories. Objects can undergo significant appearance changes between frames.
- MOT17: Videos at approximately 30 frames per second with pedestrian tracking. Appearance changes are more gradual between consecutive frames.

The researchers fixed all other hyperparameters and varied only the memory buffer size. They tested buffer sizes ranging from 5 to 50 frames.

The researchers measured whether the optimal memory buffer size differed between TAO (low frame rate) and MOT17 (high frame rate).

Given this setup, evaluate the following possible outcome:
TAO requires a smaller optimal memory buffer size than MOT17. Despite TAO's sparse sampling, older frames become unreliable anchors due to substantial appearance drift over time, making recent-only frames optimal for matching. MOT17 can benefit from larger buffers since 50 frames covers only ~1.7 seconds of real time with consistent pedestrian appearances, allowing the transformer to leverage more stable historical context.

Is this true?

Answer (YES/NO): YES